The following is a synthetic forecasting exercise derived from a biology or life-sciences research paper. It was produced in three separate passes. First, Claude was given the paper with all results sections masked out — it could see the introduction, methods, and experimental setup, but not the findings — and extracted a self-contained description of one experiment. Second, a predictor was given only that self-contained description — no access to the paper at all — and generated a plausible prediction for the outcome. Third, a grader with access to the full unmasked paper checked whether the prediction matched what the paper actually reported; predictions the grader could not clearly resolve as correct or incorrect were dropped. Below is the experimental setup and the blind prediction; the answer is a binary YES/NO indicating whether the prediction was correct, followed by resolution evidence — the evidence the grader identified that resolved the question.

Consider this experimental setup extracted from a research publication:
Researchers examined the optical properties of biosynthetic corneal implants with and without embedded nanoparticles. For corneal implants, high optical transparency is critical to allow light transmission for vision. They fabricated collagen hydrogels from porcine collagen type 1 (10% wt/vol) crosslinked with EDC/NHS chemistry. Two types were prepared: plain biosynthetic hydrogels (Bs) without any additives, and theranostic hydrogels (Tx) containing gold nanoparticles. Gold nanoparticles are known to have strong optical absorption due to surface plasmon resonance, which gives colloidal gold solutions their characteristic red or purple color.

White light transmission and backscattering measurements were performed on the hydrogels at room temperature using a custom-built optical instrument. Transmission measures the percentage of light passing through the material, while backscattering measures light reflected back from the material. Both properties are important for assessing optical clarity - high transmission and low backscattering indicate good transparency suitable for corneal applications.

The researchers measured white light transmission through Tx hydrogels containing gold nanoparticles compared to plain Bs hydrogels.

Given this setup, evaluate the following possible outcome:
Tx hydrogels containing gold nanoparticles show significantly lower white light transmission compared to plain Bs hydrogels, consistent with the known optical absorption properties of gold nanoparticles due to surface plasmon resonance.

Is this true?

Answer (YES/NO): NO